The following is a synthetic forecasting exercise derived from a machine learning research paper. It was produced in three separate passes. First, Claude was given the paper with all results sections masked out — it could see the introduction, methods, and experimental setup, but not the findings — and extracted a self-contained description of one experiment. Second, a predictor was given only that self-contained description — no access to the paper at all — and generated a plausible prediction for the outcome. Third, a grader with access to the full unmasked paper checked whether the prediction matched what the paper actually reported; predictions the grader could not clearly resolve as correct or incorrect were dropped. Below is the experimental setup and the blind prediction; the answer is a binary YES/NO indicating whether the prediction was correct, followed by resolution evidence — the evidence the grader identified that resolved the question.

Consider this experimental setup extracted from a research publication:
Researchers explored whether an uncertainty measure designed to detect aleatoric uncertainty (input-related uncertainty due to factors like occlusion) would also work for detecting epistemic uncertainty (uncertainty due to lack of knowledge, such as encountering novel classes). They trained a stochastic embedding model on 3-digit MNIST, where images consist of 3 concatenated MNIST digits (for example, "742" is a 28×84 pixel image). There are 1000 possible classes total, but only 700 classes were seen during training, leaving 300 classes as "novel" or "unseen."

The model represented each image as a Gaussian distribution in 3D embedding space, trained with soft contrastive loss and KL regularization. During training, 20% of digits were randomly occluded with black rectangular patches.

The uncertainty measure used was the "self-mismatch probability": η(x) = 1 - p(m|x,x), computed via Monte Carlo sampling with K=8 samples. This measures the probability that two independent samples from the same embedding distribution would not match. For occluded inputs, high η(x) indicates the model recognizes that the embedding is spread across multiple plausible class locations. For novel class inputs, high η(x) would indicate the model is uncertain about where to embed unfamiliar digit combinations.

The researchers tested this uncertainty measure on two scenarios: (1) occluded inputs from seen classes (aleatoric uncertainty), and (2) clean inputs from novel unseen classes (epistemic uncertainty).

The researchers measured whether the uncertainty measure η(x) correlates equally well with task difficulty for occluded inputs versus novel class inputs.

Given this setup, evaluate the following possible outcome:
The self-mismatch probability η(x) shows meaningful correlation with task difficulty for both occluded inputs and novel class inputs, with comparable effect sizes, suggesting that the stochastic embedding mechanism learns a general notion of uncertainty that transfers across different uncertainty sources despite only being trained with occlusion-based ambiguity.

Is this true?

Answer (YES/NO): NO